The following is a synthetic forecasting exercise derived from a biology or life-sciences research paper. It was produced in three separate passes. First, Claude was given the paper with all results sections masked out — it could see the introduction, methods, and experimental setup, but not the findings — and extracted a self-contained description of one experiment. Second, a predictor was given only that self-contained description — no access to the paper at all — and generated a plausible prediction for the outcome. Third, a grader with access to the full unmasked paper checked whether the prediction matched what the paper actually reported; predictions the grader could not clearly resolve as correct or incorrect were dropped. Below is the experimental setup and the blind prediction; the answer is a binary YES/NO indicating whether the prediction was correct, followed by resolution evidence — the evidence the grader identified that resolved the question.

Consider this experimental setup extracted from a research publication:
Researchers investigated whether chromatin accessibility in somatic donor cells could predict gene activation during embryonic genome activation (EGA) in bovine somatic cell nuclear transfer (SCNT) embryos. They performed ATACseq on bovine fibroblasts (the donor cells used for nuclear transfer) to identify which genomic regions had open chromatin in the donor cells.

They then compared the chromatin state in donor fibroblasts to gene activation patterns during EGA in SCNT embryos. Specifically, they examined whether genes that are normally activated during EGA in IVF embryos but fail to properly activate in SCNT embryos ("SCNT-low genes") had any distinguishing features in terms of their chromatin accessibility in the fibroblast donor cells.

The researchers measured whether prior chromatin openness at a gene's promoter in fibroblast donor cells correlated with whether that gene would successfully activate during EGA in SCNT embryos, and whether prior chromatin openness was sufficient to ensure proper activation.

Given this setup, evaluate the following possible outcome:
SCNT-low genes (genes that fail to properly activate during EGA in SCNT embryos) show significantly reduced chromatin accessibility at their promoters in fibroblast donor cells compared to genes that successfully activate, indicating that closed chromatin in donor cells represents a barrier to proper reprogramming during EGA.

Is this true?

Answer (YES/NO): YES